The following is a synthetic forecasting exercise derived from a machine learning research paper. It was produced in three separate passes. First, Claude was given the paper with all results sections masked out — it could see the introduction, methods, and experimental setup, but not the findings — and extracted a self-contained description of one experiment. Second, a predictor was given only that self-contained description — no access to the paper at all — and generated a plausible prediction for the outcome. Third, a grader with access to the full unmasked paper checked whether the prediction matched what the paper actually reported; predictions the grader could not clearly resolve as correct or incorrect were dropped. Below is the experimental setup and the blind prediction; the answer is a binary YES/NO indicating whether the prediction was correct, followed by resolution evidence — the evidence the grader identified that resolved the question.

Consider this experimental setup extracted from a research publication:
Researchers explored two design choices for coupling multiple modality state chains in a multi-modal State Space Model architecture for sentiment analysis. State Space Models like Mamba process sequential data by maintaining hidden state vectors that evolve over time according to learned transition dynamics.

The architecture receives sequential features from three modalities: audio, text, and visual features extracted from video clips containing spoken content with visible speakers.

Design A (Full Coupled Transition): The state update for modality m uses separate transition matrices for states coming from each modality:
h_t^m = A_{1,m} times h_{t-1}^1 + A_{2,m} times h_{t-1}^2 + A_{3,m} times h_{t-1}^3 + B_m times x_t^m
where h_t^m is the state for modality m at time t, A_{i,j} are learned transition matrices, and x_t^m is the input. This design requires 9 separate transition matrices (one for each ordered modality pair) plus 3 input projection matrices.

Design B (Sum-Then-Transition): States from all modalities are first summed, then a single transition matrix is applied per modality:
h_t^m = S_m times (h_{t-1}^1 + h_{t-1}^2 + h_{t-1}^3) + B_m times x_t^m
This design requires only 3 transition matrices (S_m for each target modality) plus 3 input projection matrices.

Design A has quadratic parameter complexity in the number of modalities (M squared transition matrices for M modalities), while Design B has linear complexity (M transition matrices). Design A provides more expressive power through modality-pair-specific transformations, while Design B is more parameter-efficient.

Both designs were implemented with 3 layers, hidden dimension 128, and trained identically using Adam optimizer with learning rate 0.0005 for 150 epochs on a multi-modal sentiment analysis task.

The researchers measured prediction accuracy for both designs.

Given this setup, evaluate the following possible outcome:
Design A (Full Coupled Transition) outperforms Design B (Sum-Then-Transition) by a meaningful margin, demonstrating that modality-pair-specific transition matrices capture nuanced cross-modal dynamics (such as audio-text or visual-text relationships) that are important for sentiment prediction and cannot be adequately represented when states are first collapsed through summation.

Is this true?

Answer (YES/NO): NO